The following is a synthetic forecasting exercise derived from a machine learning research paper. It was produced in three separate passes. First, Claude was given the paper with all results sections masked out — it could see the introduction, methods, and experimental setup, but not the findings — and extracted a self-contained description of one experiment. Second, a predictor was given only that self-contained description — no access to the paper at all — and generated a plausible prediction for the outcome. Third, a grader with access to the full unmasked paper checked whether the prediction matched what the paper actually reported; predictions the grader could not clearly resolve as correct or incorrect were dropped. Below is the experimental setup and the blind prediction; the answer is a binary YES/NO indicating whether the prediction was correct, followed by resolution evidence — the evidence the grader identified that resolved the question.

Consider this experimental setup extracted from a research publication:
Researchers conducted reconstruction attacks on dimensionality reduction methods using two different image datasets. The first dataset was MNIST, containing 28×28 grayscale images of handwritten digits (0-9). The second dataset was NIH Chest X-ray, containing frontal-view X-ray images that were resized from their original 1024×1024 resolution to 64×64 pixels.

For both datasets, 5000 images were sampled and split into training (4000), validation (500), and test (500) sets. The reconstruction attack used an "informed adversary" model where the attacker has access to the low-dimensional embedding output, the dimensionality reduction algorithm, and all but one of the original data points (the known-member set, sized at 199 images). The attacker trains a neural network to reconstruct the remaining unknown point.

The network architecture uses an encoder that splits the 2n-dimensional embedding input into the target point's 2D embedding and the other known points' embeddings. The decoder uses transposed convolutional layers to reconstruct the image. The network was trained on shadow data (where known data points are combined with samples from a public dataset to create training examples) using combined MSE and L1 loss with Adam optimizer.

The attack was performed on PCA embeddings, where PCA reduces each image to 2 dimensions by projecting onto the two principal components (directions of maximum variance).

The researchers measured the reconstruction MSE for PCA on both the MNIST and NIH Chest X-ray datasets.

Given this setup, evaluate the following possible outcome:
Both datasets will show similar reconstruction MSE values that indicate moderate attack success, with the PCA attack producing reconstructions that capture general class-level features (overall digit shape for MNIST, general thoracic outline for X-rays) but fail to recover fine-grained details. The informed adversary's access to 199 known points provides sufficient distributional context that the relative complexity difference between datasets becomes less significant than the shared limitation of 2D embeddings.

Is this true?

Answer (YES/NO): NO